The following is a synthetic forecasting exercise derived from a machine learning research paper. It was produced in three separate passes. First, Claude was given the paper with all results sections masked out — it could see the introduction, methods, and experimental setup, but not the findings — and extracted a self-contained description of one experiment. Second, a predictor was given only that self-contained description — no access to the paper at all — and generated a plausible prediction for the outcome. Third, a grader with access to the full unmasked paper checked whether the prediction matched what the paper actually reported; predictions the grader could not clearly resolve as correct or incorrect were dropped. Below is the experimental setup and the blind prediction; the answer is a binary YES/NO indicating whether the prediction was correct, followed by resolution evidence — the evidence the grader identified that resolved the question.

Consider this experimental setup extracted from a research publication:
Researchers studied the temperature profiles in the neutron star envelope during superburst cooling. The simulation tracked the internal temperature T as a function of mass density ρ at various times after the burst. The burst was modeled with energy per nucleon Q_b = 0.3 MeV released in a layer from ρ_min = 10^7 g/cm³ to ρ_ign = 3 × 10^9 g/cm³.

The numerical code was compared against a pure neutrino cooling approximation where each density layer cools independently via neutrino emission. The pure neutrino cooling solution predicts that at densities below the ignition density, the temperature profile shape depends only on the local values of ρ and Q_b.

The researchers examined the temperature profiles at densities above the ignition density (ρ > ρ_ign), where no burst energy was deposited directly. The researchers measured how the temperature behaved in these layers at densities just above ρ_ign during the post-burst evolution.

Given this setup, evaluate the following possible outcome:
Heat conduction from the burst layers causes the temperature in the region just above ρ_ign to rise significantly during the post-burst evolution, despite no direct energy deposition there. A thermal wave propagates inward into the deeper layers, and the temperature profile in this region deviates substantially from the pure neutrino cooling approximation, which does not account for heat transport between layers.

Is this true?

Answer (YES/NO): YES